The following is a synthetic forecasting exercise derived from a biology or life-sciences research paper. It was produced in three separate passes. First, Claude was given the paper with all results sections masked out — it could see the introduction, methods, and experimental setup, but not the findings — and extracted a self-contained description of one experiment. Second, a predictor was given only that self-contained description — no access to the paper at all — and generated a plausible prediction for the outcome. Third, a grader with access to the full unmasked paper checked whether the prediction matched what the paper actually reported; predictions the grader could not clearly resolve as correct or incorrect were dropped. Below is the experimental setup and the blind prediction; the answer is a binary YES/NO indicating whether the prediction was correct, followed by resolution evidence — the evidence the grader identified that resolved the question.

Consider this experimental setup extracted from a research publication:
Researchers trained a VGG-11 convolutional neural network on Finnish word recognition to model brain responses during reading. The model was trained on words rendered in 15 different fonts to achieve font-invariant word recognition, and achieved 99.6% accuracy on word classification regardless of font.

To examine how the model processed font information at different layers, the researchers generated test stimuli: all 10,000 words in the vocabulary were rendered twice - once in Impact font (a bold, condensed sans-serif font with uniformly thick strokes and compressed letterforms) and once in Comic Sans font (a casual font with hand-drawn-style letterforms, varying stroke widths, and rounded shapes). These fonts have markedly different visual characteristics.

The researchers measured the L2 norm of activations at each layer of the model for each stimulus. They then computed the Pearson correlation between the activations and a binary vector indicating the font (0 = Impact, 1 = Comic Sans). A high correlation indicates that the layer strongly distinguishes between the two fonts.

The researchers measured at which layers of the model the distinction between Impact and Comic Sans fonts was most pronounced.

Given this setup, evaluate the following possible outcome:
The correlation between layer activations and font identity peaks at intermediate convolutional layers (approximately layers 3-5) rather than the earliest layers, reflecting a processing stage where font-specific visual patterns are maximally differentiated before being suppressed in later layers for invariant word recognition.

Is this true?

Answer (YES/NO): NO